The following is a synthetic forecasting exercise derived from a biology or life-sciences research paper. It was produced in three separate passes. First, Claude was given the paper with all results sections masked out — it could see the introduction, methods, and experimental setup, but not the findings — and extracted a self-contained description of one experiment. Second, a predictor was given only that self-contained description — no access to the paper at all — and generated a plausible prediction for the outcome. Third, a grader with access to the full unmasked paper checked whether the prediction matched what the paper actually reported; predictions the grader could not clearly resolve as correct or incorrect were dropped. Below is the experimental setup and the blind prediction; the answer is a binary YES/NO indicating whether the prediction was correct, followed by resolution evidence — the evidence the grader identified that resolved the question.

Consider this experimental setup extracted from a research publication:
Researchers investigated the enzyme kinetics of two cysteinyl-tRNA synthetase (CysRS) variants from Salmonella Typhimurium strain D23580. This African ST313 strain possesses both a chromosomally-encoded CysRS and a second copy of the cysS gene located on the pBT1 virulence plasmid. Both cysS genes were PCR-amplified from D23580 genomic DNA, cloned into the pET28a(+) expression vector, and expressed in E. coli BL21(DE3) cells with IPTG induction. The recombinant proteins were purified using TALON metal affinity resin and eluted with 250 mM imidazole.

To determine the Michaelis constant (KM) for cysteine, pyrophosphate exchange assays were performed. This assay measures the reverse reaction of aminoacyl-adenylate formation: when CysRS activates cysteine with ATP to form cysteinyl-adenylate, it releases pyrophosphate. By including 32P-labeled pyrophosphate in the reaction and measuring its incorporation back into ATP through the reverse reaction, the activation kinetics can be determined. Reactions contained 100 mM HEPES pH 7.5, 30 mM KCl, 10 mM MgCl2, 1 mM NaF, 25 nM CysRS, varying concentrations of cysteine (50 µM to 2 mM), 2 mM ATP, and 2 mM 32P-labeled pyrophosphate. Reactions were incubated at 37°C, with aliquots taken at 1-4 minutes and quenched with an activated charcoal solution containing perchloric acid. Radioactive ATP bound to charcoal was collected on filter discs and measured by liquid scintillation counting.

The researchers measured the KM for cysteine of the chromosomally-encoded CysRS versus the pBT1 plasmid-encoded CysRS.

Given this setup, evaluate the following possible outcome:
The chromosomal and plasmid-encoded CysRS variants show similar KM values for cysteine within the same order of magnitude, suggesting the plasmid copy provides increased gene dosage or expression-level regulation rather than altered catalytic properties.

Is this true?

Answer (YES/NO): NO